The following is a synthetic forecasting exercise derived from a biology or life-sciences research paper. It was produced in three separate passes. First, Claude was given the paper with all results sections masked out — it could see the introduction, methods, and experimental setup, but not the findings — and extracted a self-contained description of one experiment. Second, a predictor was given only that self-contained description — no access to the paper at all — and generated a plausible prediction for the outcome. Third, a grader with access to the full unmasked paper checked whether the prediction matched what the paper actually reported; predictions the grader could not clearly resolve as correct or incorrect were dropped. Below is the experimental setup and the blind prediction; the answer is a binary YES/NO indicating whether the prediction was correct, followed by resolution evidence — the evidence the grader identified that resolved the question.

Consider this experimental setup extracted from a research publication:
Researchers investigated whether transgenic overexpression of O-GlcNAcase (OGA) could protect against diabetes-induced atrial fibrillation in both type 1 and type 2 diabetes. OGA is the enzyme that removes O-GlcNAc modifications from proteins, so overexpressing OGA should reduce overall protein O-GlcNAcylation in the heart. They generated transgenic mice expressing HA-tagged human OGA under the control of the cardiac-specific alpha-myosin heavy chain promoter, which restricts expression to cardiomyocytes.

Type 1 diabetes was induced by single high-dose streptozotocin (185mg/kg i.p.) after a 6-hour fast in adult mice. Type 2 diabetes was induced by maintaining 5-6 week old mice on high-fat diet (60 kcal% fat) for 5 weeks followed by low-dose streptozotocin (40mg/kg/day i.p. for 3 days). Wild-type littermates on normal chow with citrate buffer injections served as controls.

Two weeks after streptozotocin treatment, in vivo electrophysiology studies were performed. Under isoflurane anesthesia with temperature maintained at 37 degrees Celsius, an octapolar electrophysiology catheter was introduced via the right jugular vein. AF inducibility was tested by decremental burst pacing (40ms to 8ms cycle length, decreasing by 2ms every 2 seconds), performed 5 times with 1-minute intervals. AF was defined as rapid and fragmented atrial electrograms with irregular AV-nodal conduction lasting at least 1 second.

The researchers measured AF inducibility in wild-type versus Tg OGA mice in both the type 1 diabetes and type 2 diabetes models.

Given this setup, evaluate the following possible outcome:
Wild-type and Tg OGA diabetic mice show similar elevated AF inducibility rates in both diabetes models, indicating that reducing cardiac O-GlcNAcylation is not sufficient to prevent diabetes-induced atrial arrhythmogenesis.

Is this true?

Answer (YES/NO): NO